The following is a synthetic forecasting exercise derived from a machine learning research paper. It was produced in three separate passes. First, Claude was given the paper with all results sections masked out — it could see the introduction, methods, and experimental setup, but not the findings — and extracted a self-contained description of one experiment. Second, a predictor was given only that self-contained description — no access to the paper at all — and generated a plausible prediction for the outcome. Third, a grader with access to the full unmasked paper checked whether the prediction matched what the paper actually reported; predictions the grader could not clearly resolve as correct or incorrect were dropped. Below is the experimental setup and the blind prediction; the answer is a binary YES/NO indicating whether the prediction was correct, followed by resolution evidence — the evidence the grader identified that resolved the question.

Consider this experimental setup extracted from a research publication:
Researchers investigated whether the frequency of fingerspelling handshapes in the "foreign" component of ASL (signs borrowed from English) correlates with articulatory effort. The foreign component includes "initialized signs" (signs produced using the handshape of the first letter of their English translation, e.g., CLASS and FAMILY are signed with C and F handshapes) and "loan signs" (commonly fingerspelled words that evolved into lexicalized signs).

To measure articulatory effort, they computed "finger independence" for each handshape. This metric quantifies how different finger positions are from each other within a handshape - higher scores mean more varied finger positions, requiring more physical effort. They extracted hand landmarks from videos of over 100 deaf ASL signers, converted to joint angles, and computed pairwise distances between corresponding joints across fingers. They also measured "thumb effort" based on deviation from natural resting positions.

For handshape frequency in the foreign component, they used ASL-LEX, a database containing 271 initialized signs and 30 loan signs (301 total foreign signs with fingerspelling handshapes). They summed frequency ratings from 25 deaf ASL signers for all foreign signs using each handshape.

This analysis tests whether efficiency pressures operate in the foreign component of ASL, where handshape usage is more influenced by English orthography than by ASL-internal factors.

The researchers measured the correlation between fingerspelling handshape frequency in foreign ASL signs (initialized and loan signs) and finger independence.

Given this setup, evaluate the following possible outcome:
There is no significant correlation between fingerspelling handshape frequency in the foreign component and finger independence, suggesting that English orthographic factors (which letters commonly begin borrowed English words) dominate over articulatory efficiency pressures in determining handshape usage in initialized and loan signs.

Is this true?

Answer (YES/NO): YES